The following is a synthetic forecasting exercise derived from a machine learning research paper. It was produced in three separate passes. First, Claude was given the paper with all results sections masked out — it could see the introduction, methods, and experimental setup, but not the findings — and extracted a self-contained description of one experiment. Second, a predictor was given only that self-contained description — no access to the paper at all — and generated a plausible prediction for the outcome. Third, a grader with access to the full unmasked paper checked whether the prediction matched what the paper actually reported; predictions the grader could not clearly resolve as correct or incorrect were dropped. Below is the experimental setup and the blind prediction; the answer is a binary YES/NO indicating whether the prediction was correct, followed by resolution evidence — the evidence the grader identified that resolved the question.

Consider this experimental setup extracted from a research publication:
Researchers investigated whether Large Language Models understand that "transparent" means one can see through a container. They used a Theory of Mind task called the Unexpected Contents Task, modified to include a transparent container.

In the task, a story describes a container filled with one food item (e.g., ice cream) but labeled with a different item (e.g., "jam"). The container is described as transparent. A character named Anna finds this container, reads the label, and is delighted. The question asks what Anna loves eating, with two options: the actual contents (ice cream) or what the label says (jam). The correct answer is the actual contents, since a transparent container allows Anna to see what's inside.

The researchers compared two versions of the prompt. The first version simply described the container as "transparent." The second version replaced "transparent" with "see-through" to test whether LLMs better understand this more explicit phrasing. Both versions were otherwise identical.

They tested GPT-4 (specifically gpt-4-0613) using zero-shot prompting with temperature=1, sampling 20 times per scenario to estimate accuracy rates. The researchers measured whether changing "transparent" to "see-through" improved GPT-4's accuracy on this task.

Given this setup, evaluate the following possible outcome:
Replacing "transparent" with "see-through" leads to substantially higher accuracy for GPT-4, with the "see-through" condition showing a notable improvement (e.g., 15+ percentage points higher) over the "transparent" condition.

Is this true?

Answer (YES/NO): NO